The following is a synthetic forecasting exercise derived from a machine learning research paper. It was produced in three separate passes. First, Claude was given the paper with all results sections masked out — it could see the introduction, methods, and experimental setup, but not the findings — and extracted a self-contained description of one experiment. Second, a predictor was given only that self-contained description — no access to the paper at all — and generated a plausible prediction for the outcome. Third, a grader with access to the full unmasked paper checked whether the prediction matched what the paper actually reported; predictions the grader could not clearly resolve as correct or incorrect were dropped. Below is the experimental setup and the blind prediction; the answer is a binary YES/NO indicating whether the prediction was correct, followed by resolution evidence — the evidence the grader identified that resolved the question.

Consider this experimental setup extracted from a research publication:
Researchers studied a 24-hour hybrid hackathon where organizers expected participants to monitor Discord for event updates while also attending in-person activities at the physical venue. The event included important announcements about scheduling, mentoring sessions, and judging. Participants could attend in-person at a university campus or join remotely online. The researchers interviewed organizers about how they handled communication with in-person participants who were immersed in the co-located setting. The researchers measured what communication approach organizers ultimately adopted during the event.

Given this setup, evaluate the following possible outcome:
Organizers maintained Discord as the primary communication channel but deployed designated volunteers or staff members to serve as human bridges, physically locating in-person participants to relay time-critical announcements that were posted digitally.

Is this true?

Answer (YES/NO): NO